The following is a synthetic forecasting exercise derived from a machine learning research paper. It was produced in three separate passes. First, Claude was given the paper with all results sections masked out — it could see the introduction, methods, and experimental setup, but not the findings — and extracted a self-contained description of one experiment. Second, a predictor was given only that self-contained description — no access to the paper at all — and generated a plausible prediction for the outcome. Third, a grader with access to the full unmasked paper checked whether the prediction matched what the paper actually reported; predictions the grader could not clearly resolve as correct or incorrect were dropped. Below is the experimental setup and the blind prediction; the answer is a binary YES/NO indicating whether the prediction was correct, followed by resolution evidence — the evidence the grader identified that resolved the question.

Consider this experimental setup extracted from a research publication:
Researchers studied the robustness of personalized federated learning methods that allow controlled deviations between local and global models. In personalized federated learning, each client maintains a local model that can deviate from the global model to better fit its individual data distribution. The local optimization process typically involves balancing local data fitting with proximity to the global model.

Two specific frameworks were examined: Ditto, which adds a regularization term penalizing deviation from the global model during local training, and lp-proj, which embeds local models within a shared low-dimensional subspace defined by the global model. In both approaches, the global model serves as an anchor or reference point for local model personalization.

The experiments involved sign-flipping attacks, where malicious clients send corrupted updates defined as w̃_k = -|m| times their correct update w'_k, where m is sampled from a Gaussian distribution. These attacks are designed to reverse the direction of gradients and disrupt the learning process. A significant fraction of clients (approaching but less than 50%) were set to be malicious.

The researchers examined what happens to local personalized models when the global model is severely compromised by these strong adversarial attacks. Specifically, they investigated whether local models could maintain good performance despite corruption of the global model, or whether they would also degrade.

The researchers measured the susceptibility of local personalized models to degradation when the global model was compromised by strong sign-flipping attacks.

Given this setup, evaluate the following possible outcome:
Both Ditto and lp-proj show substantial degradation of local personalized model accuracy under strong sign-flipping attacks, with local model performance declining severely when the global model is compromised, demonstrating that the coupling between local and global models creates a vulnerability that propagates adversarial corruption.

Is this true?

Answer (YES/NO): YES